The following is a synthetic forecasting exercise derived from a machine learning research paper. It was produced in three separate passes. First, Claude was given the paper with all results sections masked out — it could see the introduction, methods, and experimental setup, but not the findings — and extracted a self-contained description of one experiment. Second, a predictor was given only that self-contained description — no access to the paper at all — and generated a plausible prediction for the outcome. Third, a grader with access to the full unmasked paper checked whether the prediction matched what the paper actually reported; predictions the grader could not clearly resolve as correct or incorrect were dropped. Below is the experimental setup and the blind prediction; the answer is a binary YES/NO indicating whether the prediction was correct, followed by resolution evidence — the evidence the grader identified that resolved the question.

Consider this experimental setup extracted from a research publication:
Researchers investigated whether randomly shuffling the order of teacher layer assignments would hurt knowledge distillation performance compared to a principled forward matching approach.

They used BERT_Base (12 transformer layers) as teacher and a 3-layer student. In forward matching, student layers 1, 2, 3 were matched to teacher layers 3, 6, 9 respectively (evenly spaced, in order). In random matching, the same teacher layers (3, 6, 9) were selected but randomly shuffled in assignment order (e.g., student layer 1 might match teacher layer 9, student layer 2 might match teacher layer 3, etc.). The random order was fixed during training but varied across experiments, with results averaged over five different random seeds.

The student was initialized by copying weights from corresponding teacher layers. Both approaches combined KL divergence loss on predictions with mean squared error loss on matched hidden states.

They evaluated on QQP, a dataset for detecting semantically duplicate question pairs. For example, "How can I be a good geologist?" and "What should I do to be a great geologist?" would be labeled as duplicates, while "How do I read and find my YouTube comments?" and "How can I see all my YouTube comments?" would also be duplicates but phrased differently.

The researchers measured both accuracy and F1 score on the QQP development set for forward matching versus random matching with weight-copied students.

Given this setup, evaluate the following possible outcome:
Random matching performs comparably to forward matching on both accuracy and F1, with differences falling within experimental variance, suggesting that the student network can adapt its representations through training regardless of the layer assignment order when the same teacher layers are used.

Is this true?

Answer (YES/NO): YES